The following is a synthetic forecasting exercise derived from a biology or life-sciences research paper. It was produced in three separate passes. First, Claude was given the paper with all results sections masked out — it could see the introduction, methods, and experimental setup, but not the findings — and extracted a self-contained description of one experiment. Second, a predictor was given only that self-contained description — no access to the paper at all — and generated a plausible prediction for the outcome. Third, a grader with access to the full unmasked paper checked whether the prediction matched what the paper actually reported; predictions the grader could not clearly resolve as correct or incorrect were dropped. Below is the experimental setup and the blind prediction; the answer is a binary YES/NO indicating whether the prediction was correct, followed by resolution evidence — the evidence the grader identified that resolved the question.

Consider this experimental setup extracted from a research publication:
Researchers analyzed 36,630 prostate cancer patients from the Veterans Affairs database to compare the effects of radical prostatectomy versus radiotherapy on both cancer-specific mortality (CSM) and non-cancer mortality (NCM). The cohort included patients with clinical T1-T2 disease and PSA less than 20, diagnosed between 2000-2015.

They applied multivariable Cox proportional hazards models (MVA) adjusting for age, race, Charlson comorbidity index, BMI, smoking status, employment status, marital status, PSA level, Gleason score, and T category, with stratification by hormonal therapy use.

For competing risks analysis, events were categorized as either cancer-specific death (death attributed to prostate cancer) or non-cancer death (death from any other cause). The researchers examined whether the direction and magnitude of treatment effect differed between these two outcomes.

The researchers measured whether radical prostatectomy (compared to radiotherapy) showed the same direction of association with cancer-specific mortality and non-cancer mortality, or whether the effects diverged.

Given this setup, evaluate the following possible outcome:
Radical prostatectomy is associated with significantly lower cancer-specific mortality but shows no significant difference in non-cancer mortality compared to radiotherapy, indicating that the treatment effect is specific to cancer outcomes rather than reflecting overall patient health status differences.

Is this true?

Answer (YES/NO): NO